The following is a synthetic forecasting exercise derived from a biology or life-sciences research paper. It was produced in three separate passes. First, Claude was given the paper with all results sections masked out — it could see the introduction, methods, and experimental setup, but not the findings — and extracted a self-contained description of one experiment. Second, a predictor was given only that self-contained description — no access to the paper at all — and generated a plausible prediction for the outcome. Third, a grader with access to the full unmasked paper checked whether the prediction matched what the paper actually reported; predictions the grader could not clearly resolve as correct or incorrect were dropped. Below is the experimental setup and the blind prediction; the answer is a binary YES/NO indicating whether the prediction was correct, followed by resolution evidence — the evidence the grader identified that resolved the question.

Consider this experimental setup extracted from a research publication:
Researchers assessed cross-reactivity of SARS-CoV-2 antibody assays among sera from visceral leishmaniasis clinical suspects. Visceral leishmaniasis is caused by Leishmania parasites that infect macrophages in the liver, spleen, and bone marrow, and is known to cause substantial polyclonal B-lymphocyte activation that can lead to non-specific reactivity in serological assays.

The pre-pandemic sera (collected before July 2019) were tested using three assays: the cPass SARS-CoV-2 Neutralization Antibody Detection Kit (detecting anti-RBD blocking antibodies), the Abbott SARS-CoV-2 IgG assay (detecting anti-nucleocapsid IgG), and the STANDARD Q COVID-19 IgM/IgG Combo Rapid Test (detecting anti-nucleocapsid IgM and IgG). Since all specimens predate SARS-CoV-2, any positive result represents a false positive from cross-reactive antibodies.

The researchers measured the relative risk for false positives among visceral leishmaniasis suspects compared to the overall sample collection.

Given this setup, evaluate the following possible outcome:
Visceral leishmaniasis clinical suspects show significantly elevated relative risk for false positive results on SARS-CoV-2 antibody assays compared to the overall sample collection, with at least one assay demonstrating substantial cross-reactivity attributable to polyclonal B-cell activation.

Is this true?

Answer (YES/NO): YES